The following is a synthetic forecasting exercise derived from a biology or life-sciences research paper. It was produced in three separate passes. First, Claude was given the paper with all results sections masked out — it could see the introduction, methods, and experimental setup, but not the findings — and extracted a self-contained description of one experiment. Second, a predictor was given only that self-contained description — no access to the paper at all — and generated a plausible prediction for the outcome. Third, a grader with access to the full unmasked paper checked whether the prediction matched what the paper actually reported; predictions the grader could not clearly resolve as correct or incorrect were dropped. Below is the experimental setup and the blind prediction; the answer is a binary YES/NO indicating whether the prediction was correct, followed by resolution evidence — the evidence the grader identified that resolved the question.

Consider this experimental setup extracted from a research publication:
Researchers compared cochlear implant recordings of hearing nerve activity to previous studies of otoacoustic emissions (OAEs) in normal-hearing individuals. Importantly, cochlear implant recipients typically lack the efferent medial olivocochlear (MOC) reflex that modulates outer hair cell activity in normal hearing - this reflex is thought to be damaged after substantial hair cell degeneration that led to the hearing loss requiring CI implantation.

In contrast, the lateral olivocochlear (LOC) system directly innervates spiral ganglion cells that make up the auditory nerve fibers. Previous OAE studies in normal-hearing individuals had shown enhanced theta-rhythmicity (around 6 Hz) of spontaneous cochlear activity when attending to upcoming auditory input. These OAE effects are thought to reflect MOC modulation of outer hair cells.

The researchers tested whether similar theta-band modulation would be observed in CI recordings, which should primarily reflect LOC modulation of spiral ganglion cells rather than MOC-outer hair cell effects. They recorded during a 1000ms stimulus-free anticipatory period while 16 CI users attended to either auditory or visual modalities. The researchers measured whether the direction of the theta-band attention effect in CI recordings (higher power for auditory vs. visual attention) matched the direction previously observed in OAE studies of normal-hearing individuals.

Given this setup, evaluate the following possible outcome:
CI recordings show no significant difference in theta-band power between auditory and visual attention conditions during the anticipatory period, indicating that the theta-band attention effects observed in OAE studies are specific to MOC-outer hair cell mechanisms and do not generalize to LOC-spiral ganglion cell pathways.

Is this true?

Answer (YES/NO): NO